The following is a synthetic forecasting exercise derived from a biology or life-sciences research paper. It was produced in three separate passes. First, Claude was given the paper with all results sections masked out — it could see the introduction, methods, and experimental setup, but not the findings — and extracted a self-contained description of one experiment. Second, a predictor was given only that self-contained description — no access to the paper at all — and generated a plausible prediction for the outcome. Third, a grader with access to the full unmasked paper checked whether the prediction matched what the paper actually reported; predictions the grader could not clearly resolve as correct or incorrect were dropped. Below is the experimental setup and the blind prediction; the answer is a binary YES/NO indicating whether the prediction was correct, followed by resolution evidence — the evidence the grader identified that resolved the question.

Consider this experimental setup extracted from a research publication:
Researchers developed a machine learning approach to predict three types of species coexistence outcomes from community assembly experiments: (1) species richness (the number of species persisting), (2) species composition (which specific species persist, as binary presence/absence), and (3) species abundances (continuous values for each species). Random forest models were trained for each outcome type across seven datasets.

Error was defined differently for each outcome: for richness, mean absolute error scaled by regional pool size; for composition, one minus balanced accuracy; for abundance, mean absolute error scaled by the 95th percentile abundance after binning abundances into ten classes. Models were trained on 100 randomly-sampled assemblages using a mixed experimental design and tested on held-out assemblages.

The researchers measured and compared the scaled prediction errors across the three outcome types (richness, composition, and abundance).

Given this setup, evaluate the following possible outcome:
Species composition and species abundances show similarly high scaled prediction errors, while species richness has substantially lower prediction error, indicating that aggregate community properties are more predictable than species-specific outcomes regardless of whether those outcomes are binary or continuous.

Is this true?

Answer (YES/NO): NO